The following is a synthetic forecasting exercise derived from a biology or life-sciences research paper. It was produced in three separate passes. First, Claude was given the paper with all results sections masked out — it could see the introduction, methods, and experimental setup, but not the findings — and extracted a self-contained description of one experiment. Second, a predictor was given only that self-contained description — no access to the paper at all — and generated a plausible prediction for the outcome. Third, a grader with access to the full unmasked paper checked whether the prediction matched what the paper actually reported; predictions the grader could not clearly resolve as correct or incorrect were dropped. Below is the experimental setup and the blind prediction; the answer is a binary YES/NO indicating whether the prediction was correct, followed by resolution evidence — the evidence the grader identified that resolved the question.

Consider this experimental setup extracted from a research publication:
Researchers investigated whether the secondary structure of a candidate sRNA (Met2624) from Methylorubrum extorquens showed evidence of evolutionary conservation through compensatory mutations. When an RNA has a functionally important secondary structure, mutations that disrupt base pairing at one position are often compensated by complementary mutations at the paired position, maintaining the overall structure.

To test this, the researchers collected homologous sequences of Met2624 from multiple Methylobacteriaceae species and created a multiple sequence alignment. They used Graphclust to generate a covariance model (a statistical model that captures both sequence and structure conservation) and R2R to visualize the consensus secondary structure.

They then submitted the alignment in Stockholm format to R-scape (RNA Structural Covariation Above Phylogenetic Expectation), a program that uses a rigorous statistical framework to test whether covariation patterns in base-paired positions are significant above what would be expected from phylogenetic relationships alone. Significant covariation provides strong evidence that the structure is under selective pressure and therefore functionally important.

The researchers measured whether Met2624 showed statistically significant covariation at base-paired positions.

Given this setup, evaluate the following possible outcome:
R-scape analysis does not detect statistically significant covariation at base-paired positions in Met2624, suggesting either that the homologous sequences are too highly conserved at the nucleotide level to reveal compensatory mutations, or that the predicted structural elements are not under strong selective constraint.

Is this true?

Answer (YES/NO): NO